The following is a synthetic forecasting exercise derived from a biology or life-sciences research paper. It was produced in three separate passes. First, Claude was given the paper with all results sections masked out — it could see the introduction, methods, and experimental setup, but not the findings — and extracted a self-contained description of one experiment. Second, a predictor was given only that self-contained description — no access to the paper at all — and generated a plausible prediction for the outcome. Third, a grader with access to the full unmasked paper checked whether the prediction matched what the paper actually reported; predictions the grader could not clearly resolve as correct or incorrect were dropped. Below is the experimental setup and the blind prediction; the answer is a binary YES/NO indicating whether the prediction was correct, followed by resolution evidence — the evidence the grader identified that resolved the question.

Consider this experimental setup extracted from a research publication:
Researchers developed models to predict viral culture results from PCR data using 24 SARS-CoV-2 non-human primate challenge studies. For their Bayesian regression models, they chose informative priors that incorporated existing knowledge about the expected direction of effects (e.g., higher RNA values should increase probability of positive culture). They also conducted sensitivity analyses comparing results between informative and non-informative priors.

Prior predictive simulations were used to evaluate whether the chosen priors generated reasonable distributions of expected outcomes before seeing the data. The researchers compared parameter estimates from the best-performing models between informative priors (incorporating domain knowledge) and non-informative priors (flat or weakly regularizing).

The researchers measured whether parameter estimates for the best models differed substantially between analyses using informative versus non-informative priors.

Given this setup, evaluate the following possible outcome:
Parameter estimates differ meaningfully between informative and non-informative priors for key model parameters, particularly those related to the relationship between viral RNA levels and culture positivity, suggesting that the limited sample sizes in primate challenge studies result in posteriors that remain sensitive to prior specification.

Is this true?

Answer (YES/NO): NO